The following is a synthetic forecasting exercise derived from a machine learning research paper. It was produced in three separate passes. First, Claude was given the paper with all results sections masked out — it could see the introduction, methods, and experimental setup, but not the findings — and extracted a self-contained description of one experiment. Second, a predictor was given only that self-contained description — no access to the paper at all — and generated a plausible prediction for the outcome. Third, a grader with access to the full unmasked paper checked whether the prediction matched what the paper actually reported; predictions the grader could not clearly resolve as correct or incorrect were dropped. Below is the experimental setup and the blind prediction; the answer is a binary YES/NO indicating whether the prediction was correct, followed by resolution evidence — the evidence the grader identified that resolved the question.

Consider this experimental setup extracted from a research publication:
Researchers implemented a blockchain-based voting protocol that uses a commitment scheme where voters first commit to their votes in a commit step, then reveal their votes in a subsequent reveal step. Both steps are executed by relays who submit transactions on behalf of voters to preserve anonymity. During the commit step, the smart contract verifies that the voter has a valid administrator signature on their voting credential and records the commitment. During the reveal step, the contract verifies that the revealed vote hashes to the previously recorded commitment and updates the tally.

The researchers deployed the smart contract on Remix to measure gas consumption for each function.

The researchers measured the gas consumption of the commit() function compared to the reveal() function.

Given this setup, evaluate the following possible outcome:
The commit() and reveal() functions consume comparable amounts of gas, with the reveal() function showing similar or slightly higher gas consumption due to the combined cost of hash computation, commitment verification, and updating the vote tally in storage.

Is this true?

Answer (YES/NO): NO